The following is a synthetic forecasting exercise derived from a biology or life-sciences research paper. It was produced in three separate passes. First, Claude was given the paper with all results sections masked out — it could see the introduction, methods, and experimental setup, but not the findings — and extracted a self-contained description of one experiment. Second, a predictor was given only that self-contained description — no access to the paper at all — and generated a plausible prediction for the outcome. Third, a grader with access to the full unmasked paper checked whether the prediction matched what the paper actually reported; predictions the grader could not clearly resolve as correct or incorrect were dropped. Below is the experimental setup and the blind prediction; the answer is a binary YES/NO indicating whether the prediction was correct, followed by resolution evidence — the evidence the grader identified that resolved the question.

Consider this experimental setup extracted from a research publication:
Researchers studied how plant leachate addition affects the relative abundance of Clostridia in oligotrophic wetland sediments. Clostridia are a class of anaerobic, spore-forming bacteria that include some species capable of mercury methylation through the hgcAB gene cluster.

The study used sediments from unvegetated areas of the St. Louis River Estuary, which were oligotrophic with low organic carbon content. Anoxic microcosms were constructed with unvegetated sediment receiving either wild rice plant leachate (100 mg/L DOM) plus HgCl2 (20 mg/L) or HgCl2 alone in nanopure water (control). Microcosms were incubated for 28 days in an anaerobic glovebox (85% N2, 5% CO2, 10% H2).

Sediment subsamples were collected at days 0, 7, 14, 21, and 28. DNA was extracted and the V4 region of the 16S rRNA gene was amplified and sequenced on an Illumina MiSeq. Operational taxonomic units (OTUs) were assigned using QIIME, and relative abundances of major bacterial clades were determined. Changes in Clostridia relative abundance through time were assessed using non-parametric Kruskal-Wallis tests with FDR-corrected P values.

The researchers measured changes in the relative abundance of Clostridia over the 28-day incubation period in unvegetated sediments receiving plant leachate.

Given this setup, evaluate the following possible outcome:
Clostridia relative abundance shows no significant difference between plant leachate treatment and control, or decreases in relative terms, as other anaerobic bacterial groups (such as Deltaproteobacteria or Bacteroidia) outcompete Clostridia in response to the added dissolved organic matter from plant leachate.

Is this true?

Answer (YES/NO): NO